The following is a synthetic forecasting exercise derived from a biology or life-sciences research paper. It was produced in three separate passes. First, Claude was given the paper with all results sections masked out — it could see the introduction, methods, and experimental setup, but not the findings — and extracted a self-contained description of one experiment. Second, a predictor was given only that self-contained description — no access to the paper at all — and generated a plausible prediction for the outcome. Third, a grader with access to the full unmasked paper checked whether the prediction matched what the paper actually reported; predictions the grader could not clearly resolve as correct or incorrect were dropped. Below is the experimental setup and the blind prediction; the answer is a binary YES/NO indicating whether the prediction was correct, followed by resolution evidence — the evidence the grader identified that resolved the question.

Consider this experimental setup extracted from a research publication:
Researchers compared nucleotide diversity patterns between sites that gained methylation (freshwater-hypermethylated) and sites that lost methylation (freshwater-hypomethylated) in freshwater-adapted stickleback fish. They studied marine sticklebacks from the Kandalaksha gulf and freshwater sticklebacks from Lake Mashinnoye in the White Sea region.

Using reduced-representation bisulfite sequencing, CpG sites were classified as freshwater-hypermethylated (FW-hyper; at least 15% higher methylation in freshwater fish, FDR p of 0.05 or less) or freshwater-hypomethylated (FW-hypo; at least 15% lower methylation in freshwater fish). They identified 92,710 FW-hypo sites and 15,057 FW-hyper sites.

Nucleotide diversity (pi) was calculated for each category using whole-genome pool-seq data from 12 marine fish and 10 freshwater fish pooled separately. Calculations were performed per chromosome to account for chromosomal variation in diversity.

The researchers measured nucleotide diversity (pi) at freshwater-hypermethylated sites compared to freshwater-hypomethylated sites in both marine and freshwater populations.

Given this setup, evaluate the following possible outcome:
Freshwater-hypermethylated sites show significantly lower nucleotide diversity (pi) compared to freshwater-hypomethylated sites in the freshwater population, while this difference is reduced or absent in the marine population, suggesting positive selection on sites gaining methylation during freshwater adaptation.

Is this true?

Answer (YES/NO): NO